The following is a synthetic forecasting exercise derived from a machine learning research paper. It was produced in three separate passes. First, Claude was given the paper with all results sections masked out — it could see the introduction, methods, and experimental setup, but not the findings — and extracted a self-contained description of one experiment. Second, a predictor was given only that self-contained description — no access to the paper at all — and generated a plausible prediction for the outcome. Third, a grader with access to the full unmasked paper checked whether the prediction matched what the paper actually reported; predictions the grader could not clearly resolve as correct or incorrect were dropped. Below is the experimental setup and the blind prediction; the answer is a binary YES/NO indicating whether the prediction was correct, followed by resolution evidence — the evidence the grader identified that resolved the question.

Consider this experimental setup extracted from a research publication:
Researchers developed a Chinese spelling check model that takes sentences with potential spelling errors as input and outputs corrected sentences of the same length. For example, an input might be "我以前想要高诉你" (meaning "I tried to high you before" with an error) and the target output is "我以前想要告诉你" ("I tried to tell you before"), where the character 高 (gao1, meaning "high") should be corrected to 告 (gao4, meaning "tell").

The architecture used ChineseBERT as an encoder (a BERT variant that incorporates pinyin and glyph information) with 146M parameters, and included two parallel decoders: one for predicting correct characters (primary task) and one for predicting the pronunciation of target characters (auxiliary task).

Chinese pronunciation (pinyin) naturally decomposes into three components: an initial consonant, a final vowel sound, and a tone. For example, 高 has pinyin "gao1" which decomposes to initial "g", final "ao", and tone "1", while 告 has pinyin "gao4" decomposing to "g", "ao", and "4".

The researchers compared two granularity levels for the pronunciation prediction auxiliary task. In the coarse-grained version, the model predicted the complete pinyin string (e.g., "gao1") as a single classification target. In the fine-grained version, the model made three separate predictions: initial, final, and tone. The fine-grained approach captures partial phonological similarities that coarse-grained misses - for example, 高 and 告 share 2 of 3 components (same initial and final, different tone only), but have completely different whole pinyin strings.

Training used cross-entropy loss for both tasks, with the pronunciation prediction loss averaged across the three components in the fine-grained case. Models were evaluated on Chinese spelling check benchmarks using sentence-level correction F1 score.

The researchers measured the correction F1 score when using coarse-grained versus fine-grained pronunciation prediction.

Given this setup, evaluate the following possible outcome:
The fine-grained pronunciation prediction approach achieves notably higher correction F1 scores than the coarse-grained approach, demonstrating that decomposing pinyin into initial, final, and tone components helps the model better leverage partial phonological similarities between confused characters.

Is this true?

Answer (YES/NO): YES